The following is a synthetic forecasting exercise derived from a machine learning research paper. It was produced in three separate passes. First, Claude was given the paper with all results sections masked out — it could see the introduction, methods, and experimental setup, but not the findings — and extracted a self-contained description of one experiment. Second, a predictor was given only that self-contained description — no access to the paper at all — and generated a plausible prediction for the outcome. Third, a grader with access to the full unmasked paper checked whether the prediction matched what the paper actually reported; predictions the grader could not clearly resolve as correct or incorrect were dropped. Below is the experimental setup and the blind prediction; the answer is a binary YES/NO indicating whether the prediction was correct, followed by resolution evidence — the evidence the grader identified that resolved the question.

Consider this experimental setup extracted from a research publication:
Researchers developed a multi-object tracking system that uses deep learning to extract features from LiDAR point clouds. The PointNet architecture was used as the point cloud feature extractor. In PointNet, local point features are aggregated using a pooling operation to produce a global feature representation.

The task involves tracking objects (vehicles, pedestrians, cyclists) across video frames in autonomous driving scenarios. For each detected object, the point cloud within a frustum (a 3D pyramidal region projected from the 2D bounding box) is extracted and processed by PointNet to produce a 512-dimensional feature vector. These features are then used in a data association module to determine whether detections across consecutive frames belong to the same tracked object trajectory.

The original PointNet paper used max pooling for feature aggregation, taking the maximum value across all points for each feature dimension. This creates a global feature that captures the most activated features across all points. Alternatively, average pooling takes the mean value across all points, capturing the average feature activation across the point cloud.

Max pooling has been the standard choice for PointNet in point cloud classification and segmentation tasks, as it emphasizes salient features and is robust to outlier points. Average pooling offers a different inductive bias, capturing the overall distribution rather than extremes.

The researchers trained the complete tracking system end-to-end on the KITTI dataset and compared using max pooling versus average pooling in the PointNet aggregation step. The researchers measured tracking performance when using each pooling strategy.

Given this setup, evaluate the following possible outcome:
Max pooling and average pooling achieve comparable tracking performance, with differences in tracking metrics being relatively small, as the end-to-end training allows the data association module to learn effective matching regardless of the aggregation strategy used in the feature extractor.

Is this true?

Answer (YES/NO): NO